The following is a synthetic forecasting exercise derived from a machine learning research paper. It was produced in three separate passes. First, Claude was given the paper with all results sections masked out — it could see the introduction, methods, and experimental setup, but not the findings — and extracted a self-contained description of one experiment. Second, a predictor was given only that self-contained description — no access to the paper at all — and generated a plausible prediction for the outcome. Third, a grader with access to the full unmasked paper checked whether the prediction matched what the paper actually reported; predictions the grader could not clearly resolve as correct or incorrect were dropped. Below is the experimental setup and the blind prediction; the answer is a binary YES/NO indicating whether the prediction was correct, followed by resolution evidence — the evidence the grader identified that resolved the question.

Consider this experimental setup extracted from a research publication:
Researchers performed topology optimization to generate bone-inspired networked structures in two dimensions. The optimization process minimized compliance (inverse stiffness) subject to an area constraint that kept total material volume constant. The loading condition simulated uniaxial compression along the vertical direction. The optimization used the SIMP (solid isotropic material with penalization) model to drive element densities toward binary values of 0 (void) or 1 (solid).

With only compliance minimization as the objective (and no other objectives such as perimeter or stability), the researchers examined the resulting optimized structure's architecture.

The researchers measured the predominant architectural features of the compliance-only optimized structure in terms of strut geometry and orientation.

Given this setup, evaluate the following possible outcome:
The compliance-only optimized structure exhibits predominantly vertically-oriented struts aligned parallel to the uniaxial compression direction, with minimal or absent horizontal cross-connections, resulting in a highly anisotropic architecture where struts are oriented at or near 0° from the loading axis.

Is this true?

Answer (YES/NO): YES